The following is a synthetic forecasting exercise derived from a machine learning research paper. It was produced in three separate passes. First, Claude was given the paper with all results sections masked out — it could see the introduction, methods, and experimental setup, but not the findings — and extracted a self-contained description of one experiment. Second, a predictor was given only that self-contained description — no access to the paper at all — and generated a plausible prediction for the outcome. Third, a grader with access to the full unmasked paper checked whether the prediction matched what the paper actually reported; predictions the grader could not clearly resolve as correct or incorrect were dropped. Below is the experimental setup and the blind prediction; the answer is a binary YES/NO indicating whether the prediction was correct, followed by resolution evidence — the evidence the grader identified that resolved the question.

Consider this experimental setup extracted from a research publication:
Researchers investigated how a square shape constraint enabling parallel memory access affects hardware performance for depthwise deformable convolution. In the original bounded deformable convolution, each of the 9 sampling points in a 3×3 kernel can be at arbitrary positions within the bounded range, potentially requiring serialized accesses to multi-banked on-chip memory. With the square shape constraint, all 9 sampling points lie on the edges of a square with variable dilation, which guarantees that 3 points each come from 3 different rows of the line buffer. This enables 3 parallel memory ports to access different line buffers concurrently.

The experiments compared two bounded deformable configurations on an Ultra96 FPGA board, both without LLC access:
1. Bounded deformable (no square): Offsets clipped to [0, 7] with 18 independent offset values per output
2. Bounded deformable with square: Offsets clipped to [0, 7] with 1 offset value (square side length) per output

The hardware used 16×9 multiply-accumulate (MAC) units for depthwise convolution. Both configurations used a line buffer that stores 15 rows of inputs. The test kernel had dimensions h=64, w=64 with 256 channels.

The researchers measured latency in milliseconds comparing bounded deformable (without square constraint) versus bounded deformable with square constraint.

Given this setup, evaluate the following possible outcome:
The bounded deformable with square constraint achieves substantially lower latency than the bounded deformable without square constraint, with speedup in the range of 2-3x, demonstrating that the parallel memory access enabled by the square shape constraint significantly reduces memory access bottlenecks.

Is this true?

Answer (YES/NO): NO